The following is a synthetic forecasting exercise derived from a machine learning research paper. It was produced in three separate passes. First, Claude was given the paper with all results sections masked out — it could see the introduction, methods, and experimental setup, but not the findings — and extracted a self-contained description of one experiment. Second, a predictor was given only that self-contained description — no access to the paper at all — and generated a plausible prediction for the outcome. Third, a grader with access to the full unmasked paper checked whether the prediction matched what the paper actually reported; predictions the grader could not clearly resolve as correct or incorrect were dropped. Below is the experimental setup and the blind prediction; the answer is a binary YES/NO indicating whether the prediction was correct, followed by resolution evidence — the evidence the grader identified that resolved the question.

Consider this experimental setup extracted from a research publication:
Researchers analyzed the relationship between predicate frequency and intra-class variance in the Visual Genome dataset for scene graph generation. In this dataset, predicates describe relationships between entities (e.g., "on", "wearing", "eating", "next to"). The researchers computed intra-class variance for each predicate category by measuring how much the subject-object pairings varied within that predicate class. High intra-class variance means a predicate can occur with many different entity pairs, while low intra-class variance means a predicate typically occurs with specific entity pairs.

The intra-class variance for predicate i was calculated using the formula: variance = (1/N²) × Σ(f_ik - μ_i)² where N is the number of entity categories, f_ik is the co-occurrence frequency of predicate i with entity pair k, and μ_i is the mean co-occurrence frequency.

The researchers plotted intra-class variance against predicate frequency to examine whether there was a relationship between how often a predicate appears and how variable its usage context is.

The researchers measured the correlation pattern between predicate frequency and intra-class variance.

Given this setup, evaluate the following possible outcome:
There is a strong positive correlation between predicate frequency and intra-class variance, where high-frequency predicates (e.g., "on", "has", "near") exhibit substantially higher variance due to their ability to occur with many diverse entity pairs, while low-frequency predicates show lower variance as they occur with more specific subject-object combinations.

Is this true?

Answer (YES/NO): YES